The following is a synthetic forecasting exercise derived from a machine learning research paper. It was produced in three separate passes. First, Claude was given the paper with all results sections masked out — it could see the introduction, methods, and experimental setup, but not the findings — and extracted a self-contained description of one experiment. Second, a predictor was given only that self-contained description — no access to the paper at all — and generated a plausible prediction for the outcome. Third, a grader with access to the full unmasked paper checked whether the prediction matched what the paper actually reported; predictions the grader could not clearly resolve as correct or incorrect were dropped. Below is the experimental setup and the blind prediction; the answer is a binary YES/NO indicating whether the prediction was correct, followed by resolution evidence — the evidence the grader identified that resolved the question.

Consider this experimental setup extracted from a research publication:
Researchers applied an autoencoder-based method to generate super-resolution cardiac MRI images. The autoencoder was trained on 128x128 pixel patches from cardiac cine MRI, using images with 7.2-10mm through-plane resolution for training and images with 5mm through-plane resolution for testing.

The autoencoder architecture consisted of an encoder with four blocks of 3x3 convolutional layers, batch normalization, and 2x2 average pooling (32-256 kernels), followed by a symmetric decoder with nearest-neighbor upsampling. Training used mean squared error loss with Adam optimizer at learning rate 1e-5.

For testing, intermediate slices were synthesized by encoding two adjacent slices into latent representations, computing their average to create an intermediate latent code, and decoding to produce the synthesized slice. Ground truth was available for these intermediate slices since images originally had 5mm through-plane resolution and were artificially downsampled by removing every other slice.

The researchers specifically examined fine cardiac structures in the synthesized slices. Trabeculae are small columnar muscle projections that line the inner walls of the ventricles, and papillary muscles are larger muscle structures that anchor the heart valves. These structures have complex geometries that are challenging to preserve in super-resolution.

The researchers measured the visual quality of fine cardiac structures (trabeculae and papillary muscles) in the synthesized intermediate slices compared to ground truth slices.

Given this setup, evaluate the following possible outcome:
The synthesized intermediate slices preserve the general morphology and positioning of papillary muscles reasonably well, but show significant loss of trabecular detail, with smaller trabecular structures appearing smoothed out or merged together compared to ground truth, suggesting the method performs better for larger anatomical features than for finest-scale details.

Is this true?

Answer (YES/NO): NO